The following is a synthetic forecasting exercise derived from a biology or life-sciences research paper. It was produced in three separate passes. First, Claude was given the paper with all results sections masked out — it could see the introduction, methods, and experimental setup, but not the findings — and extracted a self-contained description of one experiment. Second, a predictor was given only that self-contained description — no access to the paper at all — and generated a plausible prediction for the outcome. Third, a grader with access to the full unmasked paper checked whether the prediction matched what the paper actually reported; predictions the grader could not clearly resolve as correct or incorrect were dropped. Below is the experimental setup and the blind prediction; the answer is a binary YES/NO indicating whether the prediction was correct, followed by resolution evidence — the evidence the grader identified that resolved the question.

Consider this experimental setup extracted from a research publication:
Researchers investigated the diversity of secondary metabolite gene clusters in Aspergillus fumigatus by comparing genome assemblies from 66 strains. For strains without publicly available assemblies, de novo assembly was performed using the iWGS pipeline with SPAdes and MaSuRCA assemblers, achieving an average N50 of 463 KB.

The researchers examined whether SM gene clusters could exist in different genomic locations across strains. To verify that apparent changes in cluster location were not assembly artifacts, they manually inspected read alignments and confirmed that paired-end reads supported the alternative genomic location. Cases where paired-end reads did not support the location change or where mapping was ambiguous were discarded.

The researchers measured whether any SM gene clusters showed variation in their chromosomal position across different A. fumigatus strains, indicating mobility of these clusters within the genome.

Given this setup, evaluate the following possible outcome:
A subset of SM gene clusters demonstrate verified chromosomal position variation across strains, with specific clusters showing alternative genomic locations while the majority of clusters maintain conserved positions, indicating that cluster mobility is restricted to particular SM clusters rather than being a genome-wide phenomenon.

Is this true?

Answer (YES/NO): YES